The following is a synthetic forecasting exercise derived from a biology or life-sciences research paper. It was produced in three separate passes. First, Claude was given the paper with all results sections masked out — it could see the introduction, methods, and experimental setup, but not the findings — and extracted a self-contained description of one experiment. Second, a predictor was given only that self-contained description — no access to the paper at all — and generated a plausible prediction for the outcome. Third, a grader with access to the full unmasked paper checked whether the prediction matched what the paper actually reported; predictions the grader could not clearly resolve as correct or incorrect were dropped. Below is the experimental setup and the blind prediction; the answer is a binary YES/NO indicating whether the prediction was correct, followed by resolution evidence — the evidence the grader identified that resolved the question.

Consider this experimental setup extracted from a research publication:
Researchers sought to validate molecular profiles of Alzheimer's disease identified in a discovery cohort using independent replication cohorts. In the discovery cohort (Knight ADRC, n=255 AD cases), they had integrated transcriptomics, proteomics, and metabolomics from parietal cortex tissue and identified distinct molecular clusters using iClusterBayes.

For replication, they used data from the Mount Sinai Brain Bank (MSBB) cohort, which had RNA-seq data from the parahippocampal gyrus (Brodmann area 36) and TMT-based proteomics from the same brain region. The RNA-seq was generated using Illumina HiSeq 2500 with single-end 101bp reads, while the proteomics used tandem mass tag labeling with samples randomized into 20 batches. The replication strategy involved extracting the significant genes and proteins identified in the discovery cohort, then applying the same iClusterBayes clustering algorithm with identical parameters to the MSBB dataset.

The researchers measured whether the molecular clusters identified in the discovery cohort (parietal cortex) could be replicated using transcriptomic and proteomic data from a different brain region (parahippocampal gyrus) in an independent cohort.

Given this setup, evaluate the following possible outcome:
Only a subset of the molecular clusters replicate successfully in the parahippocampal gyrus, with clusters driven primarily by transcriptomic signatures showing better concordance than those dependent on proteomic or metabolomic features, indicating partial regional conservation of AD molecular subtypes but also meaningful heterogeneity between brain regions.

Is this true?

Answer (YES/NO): YES